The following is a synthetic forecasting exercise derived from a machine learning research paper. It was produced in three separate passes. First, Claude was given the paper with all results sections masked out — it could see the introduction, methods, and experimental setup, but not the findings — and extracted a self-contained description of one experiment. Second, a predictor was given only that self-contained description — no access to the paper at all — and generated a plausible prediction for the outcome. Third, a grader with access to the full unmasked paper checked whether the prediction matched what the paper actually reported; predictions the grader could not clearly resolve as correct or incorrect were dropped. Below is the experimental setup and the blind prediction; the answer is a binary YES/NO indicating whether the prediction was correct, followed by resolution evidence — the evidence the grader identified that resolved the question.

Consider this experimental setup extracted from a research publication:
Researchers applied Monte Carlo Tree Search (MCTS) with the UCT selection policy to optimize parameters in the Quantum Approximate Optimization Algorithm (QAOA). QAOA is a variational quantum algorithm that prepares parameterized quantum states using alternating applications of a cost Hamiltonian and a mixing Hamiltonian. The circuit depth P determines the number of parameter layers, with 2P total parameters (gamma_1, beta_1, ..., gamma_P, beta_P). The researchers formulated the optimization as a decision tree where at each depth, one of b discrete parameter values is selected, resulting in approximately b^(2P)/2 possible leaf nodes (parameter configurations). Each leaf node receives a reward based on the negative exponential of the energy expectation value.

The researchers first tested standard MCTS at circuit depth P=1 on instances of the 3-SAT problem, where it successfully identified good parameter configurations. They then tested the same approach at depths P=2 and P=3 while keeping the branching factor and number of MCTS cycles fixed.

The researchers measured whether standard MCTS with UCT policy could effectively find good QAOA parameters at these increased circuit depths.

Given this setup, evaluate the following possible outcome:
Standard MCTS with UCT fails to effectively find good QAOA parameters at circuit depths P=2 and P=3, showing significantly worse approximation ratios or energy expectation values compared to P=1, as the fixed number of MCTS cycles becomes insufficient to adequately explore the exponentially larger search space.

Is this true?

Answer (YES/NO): YES